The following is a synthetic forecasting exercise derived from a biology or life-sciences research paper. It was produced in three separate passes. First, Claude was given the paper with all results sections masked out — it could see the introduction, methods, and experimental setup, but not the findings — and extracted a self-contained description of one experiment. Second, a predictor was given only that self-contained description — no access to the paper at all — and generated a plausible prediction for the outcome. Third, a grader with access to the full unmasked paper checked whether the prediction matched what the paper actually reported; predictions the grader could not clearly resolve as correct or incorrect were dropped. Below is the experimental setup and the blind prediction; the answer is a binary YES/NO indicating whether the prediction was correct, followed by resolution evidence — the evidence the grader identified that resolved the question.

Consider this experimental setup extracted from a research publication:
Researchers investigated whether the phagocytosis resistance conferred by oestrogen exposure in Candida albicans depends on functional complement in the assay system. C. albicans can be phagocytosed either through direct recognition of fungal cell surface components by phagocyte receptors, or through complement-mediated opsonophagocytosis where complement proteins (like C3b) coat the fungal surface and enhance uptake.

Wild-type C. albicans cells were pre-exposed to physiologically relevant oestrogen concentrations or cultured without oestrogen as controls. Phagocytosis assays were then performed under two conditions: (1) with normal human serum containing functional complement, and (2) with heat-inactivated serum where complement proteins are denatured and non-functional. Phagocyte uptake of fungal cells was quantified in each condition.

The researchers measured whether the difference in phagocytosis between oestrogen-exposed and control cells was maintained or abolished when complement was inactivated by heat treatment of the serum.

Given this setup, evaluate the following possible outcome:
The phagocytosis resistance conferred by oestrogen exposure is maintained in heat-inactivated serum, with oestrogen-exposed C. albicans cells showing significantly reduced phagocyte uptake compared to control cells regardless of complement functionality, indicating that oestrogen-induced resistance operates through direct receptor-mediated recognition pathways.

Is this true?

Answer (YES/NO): NO